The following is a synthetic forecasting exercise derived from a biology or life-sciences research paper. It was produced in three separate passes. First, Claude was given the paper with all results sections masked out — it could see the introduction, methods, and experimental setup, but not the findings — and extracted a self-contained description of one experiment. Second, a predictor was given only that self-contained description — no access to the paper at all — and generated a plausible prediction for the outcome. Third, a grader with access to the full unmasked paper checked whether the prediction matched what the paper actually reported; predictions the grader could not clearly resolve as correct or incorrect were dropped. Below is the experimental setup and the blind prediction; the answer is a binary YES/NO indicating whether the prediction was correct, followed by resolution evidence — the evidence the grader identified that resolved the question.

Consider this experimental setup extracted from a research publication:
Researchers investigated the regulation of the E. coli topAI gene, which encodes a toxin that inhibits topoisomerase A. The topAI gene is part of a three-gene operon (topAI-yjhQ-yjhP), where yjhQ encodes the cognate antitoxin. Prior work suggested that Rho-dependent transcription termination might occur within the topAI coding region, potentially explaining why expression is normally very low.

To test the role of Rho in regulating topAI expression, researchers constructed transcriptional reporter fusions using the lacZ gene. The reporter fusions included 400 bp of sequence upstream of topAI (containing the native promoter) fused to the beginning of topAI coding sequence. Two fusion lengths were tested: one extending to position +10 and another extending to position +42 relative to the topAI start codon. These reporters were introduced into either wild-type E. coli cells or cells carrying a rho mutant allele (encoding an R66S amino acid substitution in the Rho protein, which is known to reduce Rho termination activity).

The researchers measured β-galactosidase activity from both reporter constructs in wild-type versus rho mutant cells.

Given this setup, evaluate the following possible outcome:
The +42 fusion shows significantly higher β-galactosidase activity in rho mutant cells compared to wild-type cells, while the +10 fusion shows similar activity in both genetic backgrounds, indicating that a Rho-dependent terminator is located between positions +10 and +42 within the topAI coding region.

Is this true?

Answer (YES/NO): NO